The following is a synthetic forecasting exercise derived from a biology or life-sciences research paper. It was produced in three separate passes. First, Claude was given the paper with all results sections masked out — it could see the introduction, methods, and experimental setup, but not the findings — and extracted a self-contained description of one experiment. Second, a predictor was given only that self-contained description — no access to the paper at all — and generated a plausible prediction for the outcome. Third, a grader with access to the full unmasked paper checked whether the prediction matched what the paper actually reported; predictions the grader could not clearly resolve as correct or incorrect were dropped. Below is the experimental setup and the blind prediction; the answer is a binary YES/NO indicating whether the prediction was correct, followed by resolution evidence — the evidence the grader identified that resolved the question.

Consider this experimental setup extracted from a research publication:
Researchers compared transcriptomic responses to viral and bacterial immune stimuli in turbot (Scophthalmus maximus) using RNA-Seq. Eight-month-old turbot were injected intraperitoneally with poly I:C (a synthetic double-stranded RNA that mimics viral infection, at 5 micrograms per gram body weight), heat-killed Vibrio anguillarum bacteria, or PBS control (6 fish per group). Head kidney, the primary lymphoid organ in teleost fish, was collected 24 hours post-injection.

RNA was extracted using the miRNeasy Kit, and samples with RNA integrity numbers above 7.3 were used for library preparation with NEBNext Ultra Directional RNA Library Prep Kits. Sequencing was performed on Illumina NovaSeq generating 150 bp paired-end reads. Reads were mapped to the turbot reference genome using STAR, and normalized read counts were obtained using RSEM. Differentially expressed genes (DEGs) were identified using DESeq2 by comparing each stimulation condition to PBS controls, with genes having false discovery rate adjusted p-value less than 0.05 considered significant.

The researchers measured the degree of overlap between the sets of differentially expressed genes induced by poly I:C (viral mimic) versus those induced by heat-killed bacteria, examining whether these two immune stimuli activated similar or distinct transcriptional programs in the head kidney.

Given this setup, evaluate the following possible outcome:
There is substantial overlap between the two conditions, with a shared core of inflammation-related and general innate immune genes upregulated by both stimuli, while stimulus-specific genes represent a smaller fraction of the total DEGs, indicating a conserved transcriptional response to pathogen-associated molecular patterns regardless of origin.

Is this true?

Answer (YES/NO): NO